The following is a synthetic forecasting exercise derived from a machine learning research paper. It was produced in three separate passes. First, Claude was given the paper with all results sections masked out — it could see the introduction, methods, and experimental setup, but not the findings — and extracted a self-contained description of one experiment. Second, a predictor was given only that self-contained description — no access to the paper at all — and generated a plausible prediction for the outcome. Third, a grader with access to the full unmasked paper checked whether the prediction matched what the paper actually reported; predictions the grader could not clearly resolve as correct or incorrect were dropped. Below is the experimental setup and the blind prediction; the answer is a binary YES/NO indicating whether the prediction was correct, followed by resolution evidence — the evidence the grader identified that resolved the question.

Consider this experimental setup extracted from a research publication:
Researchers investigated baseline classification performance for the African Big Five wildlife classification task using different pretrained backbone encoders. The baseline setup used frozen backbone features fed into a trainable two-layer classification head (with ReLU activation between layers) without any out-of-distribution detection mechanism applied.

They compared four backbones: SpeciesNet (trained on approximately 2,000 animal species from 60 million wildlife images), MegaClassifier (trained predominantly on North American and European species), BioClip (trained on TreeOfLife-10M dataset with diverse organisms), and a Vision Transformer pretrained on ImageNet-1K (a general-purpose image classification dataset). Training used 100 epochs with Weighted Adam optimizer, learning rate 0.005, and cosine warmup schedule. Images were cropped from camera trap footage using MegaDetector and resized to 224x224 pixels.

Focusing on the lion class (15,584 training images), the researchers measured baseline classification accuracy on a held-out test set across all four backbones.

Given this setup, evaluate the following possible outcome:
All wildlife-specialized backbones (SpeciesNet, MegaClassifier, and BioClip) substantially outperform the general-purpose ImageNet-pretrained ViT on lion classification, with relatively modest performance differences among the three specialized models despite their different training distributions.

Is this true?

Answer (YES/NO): NO